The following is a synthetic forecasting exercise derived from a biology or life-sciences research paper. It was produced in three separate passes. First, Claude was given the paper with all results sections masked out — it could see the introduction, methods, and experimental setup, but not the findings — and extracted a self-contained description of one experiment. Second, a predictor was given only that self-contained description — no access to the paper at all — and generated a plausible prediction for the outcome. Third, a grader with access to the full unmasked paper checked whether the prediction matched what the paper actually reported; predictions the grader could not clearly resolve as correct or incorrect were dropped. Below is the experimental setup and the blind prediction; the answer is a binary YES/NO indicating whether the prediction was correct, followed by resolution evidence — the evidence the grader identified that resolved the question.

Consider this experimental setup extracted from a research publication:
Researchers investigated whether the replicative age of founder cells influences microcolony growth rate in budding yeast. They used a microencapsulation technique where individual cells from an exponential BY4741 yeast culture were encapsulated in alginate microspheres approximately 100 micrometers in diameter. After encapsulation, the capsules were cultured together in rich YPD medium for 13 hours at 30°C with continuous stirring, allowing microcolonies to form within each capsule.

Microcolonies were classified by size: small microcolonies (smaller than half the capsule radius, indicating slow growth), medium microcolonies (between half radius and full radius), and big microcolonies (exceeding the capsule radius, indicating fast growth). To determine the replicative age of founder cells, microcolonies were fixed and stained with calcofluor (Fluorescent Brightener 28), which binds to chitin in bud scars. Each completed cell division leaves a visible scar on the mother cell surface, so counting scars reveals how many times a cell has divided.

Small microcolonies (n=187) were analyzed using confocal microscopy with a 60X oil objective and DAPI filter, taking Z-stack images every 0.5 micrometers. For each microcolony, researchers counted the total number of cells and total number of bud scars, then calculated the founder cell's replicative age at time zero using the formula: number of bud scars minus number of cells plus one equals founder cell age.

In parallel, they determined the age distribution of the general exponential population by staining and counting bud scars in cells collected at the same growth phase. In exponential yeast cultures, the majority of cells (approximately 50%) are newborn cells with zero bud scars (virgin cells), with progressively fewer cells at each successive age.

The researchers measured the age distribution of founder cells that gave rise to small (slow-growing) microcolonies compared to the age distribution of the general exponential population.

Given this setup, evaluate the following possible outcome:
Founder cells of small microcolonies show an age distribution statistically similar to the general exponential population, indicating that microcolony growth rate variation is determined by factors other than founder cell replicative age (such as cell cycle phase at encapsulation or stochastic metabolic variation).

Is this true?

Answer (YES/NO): NO